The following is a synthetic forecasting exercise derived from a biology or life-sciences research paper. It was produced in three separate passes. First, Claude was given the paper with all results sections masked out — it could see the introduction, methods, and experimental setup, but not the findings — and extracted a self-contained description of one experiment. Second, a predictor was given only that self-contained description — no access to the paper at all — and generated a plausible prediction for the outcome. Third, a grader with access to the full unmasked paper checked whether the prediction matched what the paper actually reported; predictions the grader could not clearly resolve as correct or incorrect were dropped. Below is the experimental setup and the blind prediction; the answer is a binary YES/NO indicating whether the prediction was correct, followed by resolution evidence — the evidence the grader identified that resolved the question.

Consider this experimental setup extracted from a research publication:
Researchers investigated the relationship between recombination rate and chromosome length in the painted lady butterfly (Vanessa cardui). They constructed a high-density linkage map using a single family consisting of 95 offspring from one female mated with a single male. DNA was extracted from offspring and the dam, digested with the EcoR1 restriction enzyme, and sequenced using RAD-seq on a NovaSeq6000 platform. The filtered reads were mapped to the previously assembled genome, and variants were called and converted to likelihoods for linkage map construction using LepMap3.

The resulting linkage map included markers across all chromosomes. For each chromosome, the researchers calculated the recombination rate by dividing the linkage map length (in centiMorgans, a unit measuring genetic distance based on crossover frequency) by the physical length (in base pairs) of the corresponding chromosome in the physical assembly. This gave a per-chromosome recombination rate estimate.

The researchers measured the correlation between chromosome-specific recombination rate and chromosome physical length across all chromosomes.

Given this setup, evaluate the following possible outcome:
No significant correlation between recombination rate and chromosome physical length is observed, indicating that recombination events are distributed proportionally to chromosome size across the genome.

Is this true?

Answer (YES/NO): NO